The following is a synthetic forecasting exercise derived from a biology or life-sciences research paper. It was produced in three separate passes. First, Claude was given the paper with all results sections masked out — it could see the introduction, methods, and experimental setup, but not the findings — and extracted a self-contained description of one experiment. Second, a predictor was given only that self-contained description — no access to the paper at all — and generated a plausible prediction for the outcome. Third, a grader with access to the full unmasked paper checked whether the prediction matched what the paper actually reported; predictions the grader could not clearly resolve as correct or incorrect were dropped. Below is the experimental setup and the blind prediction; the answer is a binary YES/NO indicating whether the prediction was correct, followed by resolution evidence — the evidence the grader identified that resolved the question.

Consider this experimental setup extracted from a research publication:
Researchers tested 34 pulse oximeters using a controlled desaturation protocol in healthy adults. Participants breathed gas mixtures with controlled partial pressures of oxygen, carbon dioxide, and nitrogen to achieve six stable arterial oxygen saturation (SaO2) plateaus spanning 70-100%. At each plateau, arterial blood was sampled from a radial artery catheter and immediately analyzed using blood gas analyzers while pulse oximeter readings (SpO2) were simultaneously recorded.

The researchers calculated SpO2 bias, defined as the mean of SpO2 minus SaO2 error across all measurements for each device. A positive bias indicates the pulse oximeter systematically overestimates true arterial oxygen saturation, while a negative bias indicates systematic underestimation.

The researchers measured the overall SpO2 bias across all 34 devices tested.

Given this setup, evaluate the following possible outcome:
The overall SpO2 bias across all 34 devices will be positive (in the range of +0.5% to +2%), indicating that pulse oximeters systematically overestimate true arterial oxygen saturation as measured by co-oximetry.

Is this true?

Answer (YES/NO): YES